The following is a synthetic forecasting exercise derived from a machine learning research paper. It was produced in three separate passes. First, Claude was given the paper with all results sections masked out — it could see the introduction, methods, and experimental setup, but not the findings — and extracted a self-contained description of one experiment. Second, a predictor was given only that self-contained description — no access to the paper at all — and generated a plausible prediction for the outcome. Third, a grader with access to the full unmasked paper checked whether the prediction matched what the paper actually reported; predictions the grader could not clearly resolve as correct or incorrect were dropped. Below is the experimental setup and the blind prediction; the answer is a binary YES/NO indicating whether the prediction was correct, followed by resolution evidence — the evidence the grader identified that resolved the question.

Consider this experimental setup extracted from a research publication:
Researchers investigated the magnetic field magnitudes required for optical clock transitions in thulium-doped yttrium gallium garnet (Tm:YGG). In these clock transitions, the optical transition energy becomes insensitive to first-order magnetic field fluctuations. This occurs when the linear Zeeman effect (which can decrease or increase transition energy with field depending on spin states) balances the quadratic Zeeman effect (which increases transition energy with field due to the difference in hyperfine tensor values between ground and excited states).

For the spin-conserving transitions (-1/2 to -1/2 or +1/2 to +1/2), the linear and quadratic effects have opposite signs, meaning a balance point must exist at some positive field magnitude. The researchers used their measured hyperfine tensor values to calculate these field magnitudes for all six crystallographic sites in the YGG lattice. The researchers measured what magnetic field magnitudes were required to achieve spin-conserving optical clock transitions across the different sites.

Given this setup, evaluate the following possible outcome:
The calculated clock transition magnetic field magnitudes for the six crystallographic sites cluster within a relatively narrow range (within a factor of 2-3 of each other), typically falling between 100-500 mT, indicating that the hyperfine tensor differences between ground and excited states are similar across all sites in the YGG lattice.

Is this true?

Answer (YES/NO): NO